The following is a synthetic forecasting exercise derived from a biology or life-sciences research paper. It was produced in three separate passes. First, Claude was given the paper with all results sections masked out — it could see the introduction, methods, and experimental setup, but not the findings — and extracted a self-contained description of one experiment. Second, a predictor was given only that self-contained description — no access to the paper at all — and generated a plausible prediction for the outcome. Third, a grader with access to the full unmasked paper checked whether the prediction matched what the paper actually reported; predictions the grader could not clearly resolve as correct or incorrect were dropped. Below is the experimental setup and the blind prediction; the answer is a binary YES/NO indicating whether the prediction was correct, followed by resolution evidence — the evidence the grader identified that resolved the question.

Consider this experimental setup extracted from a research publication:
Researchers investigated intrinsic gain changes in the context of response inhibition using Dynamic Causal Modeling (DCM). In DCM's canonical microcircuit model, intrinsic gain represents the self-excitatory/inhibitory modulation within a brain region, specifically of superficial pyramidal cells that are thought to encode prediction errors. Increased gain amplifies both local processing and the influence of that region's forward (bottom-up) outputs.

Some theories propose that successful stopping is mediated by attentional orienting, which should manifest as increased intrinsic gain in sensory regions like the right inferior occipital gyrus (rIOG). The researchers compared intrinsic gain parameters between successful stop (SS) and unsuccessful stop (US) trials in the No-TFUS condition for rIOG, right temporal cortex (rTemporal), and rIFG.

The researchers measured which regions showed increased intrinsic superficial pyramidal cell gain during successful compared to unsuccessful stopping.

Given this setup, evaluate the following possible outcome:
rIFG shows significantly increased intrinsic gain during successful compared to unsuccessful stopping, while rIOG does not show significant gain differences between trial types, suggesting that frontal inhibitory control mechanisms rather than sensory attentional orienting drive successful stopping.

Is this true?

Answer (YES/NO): NO